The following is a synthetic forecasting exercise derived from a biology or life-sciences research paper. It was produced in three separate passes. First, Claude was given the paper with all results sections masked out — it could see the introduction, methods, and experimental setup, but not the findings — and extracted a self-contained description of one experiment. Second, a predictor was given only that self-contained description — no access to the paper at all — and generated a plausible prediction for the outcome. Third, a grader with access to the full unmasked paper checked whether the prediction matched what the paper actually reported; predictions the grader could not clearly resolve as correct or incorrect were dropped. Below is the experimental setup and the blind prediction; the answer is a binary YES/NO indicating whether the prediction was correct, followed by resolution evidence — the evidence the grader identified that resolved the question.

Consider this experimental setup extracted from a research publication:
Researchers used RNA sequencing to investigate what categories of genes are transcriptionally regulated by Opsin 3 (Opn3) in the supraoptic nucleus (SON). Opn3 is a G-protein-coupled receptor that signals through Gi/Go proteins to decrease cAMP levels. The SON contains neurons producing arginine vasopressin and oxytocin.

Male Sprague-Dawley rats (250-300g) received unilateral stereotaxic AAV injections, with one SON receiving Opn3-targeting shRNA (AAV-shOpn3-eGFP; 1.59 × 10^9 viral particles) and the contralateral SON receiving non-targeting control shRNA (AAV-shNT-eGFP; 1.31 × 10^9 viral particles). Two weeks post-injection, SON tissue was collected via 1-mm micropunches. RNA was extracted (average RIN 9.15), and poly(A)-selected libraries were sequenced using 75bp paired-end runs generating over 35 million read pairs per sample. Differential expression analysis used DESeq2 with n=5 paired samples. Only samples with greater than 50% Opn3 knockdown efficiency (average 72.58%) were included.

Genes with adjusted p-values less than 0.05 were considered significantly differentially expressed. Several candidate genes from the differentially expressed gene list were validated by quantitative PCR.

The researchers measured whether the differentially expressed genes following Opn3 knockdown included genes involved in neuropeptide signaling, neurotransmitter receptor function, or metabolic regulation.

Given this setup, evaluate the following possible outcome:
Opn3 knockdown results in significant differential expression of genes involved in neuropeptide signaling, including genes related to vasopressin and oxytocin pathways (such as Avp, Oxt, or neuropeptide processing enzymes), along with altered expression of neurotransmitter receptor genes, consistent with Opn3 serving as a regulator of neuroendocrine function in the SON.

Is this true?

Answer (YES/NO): YES